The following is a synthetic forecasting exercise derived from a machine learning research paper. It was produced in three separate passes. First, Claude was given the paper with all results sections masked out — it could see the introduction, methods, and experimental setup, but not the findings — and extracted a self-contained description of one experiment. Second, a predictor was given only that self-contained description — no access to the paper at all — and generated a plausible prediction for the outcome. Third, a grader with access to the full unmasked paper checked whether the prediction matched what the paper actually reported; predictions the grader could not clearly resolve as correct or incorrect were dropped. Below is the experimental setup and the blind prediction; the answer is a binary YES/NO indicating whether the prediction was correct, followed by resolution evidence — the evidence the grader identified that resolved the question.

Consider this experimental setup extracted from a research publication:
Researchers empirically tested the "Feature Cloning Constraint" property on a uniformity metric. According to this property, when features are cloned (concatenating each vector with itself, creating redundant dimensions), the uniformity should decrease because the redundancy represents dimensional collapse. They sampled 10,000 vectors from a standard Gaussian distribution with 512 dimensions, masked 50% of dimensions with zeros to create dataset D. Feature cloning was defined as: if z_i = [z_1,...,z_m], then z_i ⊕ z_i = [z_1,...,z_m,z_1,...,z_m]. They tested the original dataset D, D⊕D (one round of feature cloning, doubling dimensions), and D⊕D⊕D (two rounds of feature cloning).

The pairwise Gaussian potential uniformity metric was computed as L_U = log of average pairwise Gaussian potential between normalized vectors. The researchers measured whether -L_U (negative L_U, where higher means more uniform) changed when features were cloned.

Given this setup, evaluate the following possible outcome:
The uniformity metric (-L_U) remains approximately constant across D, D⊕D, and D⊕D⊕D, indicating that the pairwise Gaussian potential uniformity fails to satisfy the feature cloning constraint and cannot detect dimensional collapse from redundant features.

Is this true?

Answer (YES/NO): YES